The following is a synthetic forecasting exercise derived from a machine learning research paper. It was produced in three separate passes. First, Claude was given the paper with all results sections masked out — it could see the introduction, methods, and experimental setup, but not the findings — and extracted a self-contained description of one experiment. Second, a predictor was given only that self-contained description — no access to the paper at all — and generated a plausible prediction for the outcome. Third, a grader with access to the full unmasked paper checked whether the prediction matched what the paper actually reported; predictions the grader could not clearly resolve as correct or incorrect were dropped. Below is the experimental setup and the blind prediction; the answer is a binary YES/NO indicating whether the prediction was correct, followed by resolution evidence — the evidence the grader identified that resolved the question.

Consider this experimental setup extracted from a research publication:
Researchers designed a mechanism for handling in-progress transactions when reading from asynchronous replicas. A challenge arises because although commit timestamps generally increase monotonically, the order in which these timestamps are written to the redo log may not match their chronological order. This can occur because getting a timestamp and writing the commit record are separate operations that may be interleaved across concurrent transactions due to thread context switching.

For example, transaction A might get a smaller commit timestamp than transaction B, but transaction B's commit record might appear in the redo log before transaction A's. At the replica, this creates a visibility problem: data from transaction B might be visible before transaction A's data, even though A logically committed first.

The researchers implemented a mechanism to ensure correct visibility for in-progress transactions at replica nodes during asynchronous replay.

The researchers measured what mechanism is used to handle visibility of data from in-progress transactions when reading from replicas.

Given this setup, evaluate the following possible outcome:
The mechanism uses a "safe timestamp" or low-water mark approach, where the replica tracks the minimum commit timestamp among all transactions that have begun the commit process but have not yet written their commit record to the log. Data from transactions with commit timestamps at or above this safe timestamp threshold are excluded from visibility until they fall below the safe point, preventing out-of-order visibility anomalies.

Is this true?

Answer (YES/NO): NO